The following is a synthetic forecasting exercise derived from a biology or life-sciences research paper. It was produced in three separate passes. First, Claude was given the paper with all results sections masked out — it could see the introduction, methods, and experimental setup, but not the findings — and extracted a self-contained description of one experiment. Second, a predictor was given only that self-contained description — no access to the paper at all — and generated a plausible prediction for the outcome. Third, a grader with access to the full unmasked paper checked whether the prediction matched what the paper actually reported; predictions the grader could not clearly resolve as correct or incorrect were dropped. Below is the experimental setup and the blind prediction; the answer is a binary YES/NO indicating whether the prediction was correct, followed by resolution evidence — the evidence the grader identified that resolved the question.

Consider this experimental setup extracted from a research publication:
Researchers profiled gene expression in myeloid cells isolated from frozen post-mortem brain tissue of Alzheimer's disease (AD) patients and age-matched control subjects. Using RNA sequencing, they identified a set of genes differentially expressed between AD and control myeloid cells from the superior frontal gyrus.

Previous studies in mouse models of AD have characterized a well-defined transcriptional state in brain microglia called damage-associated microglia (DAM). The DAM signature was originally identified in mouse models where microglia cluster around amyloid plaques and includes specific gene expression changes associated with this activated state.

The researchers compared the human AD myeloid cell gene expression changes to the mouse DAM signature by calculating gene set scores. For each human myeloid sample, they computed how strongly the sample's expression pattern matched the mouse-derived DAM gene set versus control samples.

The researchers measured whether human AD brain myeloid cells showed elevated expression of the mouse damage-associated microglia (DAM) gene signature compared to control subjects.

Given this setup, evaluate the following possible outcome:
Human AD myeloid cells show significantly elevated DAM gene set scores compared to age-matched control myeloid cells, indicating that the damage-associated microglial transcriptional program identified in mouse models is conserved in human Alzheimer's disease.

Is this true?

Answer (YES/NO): NO